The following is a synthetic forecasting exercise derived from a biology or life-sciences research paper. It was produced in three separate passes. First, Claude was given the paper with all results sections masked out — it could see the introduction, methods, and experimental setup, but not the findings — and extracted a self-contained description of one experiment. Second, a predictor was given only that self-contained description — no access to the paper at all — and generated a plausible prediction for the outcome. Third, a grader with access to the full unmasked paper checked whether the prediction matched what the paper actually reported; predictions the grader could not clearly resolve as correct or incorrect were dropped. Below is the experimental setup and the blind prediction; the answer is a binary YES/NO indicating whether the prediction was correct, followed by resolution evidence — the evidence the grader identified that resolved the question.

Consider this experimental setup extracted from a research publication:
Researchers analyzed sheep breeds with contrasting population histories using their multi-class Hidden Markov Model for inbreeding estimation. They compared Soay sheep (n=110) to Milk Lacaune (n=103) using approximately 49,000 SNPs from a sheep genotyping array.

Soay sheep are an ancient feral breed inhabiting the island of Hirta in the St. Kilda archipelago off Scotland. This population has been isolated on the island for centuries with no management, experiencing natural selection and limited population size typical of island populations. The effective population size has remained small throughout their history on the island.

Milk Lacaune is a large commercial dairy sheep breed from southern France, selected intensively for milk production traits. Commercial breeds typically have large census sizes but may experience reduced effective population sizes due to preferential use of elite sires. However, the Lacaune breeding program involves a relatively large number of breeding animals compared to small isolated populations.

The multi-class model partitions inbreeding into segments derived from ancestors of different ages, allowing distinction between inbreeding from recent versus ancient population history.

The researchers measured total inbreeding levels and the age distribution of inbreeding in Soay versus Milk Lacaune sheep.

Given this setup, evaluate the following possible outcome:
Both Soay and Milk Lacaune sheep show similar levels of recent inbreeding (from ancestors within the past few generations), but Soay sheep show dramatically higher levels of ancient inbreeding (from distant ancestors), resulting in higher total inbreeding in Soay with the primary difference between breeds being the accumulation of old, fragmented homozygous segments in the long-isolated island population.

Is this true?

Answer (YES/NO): NO